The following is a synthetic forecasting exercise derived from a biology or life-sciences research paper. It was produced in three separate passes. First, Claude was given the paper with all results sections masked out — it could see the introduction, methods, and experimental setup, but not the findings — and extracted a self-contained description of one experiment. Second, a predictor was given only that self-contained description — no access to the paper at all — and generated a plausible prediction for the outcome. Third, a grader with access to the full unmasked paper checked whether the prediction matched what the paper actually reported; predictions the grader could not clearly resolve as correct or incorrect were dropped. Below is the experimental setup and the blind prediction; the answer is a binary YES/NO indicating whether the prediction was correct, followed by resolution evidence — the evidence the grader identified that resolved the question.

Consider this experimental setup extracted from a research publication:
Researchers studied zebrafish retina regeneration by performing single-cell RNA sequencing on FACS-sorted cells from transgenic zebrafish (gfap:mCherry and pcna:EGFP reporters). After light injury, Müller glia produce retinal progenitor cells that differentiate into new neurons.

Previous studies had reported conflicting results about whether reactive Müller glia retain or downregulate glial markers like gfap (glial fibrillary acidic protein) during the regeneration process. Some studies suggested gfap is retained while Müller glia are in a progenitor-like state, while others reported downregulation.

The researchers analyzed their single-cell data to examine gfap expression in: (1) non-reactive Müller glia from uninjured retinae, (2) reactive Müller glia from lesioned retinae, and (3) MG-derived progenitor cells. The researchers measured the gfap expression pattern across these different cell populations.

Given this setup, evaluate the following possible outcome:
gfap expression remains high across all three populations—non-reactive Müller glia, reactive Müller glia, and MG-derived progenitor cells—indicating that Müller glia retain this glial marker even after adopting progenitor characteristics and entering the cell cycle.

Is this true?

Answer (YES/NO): NO